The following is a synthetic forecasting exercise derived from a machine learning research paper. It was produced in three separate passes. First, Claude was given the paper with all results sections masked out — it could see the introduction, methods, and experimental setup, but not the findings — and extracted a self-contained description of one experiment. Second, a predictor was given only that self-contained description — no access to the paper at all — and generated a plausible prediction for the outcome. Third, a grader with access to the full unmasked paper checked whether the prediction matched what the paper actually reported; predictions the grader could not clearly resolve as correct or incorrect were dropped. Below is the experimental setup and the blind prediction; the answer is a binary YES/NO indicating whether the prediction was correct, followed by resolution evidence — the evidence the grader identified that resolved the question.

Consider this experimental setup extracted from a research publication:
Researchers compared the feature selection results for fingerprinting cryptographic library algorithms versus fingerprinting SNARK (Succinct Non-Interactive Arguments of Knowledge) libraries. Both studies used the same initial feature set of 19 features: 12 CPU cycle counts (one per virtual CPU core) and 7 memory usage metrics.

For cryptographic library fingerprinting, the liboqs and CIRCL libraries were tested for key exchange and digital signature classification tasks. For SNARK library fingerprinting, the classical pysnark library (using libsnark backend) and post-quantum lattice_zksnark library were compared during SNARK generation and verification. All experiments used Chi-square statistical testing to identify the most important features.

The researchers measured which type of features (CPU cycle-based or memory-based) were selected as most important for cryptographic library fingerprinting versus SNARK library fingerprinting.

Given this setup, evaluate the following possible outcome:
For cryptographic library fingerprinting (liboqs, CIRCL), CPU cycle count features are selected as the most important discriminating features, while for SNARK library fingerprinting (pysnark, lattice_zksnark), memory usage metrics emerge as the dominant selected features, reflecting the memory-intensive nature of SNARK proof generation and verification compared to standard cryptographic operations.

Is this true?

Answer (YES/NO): NO